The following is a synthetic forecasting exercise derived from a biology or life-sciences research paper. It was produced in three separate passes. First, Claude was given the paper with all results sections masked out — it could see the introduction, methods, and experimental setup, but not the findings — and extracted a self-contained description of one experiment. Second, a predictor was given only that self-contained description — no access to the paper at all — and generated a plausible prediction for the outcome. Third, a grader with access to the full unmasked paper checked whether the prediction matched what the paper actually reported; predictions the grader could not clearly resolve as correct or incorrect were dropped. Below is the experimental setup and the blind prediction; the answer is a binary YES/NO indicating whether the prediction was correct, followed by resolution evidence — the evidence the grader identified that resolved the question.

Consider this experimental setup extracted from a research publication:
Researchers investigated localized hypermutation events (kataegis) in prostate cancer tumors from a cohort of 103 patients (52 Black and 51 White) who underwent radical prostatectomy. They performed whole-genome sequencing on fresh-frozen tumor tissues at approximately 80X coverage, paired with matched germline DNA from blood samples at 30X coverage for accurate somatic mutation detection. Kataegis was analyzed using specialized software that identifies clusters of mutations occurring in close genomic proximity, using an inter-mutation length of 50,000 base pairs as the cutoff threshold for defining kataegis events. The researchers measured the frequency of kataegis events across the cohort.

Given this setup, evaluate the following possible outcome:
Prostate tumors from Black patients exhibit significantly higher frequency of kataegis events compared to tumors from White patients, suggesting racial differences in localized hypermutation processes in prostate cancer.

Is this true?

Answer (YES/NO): NO